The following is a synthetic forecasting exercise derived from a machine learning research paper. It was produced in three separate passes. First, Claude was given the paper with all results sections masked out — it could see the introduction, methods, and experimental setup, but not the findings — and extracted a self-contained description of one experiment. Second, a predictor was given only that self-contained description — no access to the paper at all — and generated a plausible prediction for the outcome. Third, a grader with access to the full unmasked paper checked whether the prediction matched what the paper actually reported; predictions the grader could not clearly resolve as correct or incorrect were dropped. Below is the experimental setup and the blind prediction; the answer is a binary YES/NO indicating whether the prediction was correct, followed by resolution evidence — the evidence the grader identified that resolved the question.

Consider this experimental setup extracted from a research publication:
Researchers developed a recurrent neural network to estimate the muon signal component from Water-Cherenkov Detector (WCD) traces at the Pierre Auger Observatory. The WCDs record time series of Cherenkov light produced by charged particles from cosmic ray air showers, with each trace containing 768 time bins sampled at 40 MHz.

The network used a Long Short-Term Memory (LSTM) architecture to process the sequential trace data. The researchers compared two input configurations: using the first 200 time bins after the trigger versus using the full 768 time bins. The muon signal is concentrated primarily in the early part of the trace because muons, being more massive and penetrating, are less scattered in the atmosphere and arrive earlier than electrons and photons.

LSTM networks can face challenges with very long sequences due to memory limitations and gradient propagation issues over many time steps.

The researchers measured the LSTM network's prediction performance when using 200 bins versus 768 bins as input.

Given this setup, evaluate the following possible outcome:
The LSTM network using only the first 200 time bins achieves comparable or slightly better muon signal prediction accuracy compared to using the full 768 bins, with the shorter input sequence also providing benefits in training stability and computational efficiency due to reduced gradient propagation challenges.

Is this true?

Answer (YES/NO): YES